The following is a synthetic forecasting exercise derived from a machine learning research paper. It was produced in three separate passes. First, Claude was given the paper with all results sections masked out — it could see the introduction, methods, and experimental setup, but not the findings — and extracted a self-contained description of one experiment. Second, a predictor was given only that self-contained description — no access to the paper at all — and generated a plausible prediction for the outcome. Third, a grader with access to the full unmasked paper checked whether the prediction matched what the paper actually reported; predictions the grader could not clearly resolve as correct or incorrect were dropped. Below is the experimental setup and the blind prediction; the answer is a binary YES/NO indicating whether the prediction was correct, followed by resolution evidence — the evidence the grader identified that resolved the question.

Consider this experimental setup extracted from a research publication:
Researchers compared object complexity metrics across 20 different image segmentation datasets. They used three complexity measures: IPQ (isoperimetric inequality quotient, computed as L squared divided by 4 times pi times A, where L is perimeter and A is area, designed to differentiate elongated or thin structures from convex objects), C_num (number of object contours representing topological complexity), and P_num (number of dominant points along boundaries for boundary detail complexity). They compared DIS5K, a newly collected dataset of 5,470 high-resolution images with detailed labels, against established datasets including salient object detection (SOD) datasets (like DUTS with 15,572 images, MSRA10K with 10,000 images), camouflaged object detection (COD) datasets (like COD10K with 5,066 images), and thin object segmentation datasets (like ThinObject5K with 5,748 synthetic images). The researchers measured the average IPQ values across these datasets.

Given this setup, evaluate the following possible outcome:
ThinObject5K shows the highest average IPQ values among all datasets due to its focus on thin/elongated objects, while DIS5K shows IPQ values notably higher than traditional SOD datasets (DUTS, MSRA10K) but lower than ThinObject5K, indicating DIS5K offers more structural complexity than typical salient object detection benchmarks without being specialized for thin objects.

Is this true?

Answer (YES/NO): NO